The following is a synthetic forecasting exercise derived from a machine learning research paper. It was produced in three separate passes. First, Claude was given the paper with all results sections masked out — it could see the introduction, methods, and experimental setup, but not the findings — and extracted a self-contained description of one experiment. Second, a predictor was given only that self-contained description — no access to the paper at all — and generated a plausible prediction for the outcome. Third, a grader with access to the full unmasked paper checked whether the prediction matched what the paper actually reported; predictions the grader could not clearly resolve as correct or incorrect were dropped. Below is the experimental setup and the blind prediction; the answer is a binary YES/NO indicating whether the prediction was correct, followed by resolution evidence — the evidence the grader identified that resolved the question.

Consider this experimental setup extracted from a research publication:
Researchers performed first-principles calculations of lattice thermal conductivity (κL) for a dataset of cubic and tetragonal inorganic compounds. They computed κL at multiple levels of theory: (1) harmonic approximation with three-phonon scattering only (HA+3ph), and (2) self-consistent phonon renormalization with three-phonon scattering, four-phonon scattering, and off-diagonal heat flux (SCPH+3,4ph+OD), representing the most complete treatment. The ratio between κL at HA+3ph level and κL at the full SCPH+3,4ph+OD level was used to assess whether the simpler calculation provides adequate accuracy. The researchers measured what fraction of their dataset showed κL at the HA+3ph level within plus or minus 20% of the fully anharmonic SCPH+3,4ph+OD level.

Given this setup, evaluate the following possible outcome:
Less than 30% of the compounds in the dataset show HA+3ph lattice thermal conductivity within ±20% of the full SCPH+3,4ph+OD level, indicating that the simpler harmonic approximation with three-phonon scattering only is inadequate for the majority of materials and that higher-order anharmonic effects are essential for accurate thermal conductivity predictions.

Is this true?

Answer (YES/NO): NO